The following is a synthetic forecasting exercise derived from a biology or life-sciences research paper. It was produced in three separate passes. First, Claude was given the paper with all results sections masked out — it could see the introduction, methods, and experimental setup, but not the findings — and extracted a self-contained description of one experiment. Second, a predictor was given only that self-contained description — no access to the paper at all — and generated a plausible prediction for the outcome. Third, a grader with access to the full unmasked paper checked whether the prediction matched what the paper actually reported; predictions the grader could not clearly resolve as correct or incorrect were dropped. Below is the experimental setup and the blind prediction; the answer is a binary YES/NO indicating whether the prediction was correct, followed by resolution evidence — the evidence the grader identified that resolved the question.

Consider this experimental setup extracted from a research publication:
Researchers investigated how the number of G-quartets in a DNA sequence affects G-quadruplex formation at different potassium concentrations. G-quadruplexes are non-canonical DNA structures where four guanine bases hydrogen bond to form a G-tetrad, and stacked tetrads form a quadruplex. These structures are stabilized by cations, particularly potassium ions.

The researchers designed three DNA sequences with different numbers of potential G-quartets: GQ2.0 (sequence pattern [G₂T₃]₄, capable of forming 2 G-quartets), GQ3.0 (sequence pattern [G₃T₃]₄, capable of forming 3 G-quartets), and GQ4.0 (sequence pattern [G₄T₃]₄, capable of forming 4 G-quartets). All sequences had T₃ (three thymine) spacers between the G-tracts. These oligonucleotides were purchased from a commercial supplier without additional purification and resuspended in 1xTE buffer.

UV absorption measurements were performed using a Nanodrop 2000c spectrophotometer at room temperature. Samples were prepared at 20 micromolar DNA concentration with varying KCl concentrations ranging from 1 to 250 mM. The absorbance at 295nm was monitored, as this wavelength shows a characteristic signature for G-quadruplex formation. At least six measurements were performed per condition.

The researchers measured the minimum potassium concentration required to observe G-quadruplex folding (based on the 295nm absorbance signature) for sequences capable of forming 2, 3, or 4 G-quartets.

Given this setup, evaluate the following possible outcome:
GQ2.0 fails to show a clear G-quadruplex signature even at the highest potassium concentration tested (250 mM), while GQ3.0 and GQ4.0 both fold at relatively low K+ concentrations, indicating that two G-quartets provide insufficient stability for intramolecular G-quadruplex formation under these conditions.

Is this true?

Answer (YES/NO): NO